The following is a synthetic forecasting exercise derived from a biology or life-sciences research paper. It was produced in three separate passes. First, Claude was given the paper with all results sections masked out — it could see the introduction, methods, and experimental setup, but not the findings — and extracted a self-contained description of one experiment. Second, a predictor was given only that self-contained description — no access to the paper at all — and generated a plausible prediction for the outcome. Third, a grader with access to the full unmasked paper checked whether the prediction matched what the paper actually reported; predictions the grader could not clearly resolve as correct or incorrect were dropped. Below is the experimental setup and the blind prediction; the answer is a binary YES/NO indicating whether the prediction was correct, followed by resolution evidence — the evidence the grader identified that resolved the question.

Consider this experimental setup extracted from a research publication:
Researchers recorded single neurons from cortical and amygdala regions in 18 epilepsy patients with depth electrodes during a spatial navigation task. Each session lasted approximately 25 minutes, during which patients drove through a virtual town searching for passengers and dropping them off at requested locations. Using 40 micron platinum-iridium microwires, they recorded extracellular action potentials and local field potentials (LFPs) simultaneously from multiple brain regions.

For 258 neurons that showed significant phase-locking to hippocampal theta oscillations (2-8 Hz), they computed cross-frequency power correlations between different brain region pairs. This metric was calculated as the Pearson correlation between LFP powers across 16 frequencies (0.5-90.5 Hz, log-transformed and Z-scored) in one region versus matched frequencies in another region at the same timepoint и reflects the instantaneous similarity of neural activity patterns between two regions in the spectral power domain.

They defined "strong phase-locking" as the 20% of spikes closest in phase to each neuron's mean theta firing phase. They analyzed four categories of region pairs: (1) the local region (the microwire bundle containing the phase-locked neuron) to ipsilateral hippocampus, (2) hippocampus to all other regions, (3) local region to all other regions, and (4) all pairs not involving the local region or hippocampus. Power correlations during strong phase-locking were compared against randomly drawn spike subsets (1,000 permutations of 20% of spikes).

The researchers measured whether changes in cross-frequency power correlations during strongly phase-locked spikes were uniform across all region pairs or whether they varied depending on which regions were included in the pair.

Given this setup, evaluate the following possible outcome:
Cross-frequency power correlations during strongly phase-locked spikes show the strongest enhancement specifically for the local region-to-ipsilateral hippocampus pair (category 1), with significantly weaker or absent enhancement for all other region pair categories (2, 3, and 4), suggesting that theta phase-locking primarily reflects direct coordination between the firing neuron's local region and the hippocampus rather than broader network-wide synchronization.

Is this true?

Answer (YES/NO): YES